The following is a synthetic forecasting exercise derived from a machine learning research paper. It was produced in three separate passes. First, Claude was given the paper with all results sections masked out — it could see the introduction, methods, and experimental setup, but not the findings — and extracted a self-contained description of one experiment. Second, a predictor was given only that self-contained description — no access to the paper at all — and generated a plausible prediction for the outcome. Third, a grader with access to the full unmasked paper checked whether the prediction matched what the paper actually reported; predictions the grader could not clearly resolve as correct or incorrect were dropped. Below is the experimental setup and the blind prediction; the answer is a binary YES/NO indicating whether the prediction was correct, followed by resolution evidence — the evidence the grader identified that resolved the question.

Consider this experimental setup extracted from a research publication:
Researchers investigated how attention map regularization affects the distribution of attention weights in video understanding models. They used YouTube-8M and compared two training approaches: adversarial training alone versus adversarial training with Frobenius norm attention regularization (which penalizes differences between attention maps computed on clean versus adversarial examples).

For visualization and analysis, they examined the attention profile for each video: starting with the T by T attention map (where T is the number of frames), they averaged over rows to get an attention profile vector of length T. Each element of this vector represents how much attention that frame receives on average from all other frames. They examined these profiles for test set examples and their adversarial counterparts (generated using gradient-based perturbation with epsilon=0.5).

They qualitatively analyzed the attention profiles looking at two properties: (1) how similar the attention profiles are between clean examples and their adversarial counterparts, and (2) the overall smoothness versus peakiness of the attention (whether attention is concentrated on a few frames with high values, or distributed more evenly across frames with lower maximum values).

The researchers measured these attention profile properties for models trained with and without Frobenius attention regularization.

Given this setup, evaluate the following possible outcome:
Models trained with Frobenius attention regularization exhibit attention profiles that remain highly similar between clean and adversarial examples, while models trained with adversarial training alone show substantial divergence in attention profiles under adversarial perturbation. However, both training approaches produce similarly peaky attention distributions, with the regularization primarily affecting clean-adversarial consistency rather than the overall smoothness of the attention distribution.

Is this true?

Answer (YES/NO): NO